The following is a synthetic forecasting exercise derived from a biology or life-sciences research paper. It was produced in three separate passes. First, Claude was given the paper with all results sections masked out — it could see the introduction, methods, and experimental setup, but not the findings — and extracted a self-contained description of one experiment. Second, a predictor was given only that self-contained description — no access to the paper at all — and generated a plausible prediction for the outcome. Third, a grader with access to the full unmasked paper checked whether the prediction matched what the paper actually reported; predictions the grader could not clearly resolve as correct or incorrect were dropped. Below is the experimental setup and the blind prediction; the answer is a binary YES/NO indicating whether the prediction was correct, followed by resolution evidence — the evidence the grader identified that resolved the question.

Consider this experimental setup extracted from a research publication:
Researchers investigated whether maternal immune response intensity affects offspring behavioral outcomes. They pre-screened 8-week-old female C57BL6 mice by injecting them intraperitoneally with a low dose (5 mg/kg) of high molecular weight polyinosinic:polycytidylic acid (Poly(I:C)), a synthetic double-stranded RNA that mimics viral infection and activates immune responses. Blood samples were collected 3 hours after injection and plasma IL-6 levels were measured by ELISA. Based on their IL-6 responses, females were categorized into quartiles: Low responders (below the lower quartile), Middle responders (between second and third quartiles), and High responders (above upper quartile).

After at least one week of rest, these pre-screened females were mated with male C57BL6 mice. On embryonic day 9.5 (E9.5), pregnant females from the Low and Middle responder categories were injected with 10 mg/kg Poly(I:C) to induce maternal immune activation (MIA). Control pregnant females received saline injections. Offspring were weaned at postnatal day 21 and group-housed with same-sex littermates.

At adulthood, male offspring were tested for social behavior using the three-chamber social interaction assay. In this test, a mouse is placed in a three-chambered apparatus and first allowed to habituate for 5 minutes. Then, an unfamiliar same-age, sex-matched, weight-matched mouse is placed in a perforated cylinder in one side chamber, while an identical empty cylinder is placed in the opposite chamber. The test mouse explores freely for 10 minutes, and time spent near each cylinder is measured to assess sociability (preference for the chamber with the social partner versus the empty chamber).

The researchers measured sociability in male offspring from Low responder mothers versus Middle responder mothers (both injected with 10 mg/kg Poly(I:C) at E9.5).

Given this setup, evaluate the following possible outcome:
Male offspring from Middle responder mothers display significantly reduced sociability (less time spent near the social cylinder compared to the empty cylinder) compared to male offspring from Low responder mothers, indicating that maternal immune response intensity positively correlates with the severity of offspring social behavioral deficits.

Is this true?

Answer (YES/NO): YES